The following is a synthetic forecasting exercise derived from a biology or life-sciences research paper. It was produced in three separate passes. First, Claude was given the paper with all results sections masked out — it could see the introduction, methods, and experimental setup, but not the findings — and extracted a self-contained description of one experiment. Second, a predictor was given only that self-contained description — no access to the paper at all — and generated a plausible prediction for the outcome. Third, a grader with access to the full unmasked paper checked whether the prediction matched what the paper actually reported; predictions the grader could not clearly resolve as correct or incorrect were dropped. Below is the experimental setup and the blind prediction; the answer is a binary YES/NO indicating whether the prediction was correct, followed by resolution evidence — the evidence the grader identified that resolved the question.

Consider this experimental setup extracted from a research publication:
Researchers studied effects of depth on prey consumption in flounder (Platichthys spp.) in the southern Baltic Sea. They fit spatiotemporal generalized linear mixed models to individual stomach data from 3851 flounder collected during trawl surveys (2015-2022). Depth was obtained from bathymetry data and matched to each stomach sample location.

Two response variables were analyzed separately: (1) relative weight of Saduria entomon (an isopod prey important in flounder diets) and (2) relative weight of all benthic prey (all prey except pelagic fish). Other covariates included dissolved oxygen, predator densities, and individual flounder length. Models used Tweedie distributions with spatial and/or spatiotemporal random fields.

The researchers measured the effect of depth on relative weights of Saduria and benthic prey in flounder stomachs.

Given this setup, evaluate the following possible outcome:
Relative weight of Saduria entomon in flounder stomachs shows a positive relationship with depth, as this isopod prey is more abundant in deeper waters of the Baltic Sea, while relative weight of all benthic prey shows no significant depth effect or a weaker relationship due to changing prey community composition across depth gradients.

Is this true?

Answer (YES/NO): NO